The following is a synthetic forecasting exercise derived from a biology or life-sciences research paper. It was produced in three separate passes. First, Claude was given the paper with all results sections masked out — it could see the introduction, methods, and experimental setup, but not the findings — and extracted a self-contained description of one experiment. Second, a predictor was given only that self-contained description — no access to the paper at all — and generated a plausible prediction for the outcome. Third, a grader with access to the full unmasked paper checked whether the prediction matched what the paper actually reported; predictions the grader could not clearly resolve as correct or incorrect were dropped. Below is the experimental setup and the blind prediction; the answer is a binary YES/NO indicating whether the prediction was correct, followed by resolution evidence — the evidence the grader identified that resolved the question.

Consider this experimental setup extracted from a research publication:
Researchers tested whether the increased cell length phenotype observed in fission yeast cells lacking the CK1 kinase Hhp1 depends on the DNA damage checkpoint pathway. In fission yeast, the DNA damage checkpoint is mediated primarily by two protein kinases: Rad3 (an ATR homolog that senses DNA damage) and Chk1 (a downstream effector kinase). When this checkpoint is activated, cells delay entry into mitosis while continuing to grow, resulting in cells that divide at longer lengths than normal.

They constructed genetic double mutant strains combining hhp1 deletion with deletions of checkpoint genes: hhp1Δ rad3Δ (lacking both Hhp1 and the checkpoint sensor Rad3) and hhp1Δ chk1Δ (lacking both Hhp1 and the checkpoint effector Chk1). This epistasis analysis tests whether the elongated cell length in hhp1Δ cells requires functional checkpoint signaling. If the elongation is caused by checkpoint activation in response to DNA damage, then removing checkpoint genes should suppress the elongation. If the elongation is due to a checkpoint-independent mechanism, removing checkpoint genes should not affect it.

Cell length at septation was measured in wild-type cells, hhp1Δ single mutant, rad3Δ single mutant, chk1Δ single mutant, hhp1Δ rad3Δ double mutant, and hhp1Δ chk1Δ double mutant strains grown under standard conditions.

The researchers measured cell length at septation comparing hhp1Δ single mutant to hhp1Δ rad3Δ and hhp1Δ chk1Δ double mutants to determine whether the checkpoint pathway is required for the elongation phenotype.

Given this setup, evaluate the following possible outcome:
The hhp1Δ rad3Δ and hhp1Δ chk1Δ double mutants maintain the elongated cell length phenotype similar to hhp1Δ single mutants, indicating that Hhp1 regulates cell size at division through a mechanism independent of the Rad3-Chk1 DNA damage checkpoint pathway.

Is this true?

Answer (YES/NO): NO